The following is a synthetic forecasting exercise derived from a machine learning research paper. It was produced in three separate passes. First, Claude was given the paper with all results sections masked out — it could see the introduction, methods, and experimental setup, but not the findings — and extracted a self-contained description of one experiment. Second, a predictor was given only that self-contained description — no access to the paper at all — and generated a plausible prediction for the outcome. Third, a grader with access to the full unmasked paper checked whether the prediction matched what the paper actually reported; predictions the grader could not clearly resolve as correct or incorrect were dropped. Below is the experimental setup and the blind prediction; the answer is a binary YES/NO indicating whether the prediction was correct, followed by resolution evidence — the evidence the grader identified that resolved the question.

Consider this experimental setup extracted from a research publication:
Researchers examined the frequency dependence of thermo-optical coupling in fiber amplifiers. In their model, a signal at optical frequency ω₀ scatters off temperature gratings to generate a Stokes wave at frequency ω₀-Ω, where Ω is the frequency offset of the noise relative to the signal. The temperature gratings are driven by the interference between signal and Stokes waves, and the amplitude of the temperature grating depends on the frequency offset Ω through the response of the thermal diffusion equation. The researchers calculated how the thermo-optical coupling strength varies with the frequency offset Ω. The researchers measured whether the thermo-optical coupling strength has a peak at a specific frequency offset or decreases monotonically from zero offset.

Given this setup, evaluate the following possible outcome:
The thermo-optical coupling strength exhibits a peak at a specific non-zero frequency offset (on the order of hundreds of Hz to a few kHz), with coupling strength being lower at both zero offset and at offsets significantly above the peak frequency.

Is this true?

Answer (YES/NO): YES